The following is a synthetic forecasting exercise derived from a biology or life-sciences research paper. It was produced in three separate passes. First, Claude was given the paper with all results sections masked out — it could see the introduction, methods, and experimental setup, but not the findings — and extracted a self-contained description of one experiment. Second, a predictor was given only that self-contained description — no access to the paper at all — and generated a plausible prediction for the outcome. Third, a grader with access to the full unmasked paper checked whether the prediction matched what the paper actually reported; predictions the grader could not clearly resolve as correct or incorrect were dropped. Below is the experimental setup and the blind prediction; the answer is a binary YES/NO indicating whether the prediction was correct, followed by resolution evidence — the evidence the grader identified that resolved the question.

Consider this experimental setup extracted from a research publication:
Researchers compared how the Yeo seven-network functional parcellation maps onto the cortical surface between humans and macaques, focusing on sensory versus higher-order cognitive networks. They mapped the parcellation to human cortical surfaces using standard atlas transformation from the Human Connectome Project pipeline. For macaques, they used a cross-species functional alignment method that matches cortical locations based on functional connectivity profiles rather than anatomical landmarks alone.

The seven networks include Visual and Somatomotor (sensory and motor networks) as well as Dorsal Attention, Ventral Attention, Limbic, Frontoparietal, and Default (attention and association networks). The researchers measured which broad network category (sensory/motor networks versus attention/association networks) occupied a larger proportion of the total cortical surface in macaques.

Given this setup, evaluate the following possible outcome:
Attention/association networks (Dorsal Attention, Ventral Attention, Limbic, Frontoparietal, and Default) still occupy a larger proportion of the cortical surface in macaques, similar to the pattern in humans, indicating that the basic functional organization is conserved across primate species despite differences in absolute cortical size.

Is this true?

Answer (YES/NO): YES